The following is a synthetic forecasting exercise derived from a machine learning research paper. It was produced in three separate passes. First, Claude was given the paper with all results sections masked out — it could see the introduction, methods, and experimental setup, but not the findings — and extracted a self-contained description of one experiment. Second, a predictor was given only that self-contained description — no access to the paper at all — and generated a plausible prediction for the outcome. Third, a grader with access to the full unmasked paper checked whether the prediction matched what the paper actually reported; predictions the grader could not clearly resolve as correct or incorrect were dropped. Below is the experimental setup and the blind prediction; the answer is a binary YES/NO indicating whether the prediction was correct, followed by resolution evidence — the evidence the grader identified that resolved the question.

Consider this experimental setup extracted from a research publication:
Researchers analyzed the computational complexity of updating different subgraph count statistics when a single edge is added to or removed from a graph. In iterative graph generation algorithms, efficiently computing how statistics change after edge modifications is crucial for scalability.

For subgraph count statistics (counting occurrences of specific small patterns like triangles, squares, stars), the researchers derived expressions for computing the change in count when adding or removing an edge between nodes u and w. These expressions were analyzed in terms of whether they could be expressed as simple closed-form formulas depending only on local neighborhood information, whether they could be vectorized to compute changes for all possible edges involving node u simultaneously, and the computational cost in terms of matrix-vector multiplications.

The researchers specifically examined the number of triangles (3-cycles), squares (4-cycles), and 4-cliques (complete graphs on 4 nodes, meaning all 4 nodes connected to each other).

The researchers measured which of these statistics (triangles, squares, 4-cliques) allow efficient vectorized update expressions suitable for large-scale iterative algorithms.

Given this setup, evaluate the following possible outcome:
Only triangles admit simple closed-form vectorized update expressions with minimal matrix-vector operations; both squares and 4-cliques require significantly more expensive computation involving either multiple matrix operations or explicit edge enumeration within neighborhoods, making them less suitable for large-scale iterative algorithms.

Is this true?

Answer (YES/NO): NO